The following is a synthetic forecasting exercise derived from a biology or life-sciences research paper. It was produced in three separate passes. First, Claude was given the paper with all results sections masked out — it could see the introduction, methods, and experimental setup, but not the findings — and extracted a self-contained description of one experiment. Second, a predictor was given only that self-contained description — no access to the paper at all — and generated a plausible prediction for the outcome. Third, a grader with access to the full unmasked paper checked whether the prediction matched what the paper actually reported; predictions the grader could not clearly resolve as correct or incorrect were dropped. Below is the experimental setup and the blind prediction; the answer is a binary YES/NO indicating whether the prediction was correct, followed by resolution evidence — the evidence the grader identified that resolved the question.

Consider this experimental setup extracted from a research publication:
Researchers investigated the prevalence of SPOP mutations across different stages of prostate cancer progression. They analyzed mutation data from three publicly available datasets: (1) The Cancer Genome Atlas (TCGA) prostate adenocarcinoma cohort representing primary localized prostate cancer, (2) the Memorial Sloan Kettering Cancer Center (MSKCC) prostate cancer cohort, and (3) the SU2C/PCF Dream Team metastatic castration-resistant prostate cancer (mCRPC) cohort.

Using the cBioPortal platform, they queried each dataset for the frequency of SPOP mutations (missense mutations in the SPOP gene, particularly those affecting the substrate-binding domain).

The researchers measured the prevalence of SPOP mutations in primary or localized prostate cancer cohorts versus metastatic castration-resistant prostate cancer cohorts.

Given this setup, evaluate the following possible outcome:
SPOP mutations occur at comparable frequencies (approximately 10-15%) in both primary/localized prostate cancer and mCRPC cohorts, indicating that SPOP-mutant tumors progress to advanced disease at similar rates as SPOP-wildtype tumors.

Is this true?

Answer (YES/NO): NO